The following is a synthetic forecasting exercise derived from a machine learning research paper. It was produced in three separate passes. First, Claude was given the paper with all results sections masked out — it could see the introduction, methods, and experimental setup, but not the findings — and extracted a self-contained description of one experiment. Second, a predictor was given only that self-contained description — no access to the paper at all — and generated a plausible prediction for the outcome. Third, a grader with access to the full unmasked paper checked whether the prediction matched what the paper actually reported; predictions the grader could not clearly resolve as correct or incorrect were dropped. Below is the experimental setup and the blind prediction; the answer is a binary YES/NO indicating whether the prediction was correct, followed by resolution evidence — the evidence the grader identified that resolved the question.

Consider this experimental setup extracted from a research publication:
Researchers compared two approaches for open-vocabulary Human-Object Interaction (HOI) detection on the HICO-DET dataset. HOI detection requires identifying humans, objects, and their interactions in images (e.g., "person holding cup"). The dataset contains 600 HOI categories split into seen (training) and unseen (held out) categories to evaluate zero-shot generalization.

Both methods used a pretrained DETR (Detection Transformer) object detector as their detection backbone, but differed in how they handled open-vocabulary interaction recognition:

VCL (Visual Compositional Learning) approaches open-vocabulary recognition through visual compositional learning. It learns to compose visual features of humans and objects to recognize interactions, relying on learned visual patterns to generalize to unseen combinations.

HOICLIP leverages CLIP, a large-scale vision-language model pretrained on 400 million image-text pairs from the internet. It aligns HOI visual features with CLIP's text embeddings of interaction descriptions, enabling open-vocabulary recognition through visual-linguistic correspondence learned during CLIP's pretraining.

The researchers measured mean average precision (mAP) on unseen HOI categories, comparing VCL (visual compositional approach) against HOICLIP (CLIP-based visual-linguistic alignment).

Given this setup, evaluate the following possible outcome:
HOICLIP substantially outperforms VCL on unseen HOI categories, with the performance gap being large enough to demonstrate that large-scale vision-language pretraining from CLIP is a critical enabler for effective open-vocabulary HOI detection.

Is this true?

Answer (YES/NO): YES